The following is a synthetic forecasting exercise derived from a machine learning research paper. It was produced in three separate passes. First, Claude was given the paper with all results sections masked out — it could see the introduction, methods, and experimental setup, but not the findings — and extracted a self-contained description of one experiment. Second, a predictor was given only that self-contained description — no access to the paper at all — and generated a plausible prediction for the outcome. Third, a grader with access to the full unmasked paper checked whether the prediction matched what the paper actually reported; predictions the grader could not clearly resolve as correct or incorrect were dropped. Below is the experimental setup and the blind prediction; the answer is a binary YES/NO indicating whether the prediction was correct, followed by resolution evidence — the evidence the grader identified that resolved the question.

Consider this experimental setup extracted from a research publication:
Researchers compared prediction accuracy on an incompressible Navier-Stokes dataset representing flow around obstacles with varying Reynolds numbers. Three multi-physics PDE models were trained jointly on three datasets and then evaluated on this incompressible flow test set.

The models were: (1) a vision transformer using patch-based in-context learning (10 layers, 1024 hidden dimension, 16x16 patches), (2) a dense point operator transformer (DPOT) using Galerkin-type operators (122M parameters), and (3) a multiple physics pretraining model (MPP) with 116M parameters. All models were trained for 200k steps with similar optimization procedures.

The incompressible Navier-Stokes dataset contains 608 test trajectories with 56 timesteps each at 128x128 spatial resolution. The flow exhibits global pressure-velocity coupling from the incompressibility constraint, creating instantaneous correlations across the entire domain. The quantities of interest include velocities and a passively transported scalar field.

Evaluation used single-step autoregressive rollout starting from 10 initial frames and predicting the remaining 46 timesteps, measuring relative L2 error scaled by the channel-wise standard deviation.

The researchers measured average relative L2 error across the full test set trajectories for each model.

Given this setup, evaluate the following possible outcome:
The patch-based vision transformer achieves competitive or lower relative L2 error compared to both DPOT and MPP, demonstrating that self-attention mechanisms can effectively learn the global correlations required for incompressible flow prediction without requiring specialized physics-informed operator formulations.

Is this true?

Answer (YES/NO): NO